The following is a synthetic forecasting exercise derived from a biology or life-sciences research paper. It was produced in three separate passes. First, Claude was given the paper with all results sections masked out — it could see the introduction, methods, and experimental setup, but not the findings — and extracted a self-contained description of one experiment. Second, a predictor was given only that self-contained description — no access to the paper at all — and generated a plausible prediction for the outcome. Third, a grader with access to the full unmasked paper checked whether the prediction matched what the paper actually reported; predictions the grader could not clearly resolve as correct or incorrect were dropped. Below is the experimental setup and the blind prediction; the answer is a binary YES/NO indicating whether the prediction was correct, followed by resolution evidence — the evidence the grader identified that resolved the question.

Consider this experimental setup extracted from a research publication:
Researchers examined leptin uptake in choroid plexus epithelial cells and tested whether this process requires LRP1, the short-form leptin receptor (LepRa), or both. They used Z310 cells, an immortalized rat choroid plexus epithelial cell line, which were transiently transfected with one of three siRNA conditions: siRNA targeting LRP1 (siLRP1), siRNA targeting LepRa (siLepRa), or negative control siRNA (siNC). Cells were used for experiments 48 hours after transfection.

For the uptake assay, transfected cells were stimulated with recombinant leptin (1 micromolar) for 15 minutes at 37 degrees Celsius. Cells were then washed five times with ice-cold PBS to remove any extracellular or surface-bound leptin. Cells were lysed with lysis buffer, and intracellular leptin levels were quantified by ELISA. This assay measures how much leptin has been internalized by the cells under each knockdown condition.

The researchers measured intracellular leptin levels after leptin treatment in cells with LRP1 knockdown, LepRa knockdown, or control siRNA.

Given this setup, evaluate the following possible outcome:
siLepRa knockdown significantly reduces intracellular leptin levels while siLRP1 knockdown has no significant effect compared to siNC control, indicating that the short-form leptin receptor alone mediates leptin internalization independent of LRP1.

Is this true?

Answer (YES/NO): NO